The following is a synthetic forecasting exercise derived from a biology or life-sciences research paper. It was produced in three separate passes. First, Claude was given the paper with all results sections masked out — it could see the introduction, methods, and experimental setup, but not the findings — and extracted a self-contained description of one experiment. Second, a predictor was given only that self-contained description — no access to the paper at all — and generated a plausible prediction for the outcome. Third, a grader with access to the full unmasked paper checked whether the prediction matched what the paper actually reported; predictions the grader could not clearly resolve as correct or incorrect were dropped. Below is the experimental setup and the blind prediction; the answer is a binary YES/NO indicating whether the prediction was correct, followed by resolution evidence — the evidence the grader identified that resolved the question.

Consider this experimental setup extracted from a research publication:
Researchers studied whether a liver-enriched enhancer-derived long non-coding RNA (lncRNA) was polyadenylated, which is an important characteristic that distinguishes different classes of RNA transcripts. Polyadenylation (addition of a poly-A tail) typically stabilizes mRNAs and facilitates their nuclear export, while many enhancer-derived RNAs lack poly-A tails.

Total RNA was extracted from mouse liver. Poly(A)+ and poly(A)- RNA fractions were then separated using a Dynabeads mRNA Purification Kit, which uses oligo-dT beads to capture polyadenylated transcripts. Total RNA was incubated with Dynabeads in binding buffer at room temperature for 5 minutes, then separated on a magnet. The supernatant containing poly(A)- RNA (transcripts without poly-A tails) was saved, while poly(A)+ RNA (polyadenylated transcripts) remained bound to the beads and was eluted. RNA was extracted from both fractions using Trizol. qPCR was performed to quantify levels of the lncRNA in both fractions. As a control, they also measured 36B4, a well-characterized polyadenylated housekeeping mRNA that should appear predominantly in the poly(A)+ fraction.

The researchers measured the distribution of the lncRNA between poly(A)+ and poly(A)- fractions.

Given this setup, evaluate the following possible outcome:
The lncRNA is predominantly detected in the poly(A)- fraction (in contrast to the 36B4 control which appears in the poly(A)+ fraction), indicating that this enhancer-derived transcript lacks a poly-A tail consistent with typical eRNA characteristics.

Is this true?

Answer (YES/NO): NO